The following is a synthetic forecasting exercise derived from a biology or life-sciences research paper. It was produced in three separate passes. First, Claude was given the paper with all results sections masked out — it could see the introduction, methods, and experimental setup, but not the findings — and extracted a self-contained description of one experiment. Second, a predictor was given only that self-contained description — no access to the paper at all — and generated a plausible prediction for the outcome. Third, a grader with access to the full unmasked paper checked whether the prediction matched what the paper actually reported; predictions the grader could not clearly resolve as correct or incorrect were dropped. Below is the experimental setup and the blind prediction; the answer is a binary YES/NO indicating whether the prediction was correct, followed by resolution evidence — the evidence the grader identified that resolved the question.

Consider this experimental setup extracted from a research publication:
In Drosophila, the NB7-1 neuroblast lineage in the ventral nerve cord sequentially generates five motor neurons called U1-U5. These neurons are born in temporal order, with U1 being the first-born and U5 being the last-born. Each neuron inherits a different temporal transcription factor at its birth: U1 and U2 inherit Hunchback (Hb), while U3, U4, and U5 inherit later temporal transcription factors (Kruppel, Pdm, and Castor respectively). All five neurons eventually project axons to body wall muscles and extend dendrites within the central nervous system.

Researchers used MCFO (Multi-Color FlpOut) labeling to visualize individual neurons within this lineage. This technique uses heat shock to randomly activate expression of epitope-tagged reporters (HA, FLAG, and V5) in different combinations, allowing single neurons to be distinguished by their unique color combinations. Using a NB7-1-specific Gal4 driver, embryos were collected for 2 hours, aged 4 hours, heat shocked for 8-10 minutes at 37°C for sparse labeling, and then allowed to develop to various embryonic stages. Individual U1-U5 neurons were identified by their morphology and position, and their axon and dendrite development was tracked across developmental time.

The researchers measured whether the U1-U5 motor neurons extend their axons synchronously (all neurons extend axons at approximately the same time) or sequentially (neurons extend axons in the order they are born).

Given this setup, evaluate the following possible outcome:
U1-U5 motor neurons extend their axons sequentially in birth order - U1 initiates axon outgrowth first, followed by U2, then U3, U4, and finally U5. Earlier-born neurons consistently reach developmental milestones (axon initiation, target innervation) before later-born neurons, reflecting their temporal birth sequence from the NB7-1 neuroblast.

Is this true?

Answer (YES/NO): YES